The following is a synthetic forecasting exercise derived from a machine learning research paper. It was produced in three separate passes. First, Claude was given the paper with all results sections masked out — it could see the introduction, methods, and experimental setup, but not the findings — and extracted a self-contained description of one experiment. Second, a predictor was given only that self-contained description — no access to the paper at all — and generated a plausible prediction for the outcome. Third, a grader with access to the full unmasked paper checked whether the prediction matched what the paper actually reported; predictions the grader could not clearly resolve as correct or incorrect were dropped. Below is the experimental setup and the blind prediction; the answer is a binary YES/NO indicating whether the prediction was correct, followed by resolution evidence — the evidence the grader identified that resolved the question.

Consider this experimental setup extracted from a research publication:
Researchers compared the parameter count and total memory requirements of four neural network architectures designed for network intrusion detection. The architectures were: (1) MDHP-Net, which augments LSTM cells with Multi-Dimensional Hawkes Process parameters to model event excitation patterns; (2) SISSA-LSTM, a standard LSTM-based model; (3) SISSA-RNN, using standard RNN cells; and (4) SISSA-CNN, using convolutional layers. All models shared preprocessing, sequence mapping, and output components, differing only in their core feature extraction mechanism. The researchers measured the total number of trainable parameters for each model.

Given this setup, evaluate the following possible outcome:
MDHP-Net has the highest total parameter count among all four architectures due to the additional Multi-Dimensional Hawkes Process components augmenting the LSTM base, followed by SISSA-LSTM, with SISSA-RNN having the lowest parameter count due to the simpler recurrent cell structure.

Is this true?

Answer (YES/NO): NO